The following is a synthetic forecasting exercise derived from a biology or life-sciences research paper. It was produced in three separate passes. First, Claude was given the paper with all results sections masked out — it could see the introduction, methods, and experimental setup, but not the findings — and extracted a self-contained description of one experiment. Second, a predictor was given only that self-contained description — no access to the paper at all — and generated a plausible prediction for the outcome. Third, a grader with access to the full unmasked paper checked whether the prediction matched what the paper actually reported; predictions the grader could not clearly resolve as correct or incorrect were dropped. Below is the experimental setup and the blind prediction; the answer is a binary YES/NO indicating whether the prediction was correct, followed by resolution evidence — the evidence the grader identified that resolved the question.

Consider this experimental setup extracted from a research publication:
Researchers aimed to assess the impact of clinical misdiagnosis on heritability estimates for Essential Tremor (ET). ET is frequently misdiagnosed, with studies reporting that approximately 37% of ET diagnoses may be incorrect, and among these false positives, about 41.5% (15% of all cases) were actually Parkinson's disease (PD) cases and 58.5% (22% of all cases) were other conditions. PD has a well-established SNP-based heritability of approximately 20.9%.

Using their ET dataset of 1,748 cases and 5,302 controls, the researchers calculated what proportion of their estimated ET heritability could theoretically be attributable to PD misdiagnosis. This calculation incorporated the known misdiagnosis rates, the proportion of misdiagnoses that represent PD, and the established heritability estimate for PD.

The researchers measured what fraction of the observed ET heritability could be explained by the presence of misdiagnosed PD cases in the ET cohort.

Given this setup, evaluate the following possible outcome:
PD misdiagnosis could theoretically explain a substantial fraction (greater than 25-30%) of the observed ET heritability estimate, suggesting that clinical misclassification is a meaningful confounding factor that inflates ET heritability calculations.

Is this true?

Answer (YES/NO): NO